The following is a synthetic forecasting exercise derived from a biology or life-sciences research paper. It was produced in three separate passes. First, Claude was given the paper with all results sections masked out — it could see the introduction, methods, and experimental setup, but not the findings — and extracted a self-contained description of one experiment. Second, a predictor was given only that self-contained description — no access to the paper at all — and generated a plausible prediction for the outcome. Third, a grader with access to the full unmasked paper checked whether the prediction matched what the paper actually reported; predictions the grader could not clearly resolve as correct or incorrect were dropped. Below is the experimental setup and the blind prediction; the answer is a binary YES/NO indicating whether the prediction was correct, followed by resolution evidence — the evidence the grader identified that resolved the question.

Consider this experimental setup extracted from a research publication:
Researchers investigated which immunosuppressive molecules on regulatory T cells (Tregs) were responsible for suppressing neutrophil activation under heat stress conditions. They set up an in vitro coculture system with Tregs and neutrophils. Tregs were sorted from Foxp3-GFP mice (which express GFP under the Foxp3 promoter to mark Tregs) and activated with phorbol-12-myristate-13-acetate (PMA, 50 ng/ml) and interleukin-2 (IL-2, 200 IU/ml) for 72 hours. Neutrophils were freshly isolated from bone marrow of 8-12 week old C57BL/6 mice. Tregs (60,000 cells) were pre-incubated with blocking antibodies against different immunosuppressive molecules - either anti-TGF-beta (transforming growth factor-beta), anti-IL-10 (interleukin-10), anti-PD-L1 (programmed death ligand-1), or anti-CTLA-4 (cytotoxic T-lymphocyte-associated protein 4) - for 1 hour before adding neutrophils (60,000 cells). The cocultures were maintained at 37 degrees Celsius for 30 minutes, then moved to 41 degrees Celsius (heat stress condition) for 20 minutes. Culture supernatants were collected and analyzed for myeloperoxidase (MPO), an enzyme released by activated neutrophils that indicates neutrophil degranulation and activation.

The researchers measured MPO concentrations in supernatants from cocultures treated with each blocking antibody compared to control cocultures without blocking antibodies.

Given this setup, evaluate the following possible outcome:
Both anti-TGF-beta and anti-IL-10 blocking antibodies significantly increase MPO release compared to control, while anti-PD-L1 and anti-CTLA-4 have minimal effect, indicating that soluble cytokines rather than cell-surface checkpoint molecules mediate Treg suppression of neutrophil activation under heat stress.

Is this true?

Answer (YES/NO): NO